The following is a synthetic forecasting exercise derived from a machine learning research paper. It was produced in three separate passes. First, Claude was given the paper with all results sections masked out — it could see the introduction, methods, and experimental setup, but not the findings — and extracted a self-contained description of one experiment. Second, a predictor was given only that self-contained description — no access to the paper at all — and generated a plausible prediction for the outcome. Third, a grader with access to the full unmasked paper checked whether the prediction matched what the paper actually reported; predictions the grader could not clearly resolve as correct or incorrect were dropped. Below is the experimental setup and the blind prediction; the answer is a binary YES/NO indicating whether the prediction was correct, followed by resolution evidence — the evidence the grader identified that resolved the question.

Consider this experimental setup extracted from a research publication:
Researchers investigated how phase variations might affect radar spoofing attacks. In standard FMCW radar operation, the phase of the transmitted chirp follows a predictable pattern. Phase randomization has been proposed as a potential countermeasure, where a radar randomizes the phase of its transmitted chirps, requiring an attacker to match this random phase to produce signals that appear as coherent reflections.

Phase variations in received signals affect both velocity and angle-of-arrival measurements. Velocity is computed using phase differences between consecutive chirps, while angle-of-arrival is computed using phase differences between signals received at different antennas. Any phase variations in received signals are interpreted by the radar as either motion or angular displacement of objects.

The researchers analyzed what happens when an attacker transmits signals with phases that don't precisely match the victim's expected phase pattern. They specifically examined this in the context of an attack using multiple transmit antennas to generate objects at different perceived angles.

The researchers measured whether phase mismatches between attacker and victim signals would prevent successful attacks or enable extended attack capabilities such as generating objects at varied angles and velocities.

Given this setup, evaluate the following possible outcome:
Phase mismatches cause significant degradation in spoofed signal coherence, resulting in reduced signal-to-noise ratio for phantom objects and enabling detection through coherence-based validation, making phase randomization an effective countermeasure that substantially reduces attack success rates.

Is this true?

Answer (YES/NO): NO